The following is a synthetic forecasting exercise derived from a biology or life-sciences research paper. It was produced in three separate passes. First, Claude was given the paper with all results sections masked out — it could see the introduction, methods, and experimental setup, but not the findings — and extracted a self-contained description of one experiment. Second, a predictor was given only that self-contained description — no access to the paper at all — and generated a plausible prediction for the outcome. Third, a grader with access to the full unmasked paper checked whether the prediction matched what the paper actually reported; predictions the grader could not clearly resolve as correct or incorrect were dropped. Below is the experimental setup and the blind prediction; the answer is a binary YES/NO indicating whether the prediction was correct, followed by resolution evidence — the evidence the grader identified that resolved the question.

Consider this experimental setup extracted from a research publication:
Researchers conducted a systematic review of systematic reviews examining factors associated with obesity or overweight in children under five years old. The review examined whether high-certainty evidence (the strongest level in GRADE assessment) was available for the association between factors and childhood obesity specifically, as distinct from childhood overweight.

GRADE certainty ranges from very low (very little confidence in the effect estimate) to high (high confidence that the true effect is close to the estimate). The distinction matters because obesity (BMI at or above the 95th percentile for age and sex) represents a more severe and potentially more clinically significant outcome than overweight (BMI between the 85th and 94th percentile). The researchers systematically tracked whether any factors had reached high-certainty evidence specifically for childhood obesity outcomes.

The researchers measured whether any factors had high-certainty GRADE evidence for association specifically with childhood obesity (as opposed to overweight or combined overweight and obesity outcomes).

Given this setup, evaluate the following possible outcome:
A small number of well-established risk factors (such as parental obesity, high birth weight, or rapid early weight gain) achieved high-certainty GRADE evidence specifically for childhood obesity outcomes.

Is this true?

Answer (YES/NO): NO